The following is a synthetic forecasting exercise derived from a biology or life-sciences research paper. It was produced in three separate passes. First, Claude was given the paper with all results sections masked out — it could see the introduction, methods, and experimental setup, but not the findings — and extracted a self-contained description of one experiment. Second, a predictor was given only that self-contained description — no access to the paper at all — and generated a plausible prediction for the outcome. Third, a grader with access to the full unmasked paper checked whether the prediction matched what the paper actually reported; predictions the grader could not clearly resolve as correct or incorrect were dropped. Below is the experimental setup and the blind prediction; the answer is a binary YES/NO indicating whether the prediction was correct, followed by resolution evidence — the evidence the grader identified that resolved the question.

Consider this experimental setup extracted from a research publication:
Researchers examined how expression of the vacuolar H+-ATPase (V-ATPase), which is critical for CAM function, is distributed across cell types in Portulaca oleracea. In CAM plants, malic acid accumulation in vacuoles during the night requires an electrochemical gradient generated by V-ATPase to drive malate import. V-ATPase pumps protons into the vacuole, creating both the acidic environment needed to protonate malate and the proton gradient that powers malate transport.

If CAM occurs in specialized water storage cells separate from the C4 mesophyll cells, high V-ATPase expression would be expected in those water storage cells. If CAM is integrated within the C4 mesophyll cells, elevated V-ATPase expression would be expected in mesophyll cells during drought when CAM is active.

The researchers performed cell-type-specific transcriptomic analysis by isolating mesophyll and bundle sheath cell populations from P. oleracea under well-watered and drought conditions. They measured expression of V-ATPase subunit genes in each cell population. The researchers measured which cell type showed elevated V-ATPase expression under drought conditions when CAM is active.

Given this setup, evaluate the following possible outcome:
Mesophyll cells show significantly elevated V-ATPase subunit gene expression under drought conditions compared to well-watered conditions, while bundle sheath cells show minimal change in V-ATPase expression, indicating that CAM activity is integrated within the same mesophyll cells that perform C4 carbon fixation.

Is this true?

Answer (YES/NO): NO